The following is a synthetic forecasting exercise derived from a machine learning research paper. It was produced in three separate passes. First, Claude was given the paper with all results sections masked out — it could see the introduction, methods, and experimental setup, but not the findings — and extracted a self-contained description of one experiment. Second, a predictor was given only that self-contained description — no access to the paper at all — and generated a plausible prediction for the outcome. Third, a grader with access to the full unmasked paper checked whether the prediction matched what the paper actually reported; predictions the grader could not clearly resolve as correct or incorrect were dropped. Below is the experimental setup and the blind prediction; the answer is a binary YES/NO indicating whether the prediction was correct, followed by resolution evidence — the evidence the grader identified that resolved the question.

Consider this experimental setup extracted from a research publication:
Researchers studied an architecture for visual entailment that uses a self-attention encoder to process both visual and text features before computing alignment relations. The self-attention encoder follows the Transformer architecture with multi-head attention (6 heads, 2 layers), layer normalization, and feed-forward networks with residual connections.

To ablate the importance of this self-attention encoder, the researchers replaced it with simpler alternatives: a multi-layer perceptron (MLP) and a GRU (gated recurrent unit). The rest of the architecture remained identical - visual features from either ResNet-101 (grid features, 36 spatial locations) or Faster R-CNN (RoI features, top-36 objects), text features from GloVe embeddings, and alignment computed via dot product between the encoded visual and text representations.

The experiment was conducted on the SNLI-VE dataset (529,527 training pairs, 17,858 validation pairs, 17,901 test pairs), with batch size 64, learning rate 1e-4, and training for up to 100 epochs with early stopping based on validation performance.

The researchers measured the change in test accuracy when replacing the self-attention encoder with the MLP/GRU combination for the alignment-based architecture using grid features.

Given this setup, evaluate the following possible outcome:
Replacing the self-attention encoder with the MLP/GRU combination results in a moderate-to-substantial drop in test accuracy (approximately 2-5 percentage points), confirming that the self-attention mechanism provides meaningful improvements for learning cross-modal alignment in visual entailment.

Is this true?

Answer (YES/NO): NO